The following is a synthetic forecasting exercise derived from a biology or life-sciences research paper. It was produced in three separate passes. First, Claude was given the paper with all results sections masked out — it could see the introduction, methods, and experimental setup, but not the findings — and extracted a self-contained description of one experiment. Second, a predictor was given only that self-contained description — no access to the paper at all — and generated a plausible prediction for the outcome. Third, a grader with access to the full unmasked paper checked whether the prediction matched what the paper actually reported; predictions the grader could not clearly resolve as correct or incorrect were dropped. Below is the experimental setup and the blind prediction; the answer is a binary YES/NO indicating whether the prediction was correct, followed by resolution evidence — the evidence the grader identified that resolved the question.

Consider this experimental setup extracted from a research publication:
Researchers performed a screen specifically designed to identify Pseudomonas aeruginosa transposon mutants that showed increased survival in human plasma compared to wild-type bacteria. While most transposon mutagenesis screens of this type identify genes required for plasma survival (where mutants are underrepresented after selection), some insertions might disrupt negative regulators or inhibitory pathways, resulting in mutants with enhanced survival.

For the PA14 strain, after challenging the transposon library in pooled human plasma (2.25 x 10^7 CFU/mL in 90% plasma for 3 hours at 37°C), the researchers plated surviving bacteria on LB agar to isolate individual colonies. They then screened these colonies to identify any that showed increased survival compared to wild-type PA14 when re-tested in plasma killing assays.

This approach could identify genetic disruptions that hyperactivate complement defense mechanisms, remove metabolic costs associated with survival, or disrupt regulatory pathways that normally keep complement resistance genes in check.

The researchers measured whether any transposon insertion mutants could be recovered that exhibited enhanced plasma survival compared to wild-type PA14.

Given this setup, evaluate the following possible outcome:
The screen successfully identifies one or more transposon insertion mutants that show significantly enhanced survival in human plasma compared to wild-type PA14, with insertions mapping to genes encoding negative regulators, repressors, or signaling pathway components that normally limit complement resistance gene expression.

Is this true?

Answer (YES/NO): YES